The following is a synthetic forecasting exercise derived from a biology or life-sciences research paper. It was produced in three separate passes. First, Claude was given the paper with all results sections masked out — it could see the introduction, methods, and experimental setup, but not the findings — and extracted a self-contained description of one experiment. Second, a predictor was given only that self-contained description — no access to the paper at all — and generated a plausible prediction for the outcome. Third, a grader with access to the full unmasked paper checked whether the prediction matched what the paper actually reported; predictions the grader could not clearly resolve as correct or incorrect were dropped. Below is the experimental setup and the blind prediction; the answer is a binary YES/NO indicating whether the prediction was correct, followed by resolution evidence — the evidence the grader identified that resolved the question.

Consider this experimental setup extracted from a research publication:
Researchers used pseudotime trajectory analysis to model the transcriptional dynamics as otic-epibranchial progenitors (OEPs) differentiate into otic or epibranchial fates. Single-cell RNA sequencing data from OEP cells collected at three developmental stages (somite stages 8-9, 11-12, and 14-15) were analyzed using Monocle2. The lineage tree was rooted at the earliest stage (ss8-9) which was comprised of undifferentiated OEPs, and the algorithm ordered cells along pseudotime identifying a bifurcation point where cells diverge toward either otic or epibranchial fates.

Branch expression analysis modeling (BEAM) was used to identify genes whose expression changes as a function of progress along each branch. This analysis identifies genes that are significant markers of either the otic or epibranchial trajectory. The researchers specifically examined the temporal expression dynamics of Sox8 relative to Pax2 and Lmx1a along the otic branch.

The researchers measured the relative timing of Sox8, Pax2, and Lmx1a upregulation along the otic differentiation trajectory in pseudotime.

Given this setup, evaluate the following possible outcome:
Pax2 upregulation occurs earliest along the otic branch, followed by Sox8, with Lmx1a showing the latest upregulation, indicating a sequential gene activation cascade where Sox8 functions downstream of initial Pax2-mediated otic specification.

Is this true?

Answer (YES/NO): NO